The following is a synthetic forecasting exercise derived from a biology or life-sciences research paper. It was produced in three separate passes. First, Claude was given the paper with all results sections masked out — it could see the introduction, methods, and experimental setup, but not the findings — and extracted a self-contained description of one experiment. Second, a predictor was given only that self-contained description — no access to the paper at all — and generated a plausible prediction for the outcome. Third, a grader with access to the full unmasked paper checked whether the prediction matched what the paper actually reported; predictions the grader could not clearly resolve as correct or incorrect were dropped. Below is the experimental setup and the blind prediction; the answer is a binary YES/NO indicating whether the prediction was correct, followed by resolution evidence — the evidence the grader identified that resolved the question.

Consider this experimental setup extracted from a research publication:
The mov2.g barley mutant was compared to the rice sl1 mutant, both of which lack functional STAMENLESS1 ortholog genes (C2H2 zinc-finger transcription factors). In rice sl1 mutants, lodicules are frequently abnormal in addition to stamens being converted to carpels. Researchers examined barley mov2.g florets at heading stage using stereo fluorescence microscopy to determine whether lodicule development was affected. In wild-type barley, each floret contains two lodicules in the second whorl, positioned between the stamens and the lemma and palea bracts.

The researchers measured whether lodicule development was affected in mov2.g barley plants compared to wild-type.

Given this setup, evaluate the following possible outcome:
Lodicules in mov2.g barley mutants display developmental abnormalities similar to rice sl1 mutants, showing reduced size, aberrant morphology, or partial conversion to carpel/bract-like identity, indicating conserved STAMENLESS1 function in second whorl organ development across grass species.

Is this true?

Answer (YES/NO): NO